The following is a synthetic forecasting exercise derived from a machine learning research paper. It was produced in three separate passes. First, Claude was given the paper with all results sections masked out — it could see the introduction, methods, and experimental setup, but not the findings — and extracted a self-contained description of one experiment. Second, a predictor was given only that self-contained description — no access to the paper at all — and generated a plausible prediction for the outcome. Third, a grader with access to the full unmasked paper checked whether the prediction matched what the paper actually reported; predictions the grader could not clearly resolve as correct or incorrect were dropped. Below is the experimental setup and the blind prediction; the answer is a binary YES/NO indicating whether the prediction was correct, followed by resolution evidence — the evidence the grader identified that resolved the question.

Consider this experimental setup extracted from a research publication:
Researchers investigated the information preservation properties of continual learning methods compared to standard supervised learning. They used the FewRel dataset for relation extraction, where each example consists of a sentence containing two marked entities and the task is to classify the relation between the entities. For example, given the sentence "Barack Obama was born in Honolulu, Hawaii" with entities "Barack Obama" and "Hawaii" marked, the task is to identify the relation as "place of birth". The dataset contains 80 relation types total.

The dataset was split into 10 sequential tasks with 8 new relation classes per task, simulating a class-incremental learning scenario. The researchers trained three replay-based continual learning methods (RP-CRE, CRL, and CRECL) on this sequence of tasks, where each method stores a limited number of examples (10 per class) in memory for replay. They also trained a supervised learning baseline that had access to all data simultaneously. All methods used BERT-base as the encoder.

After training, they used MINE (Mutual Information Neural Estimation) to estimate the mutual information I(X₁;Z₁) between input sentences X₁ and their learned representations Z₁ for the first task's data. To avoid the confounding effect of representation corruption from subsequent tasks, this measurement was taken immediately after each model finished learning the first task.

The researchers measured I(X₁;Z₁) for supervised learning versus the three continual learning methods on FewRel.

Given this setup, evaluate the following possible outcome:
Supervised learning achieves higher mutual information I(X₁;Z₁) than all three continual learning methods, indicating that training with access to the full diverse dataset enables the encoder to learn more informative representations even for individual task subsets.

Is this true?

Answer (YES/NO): YES